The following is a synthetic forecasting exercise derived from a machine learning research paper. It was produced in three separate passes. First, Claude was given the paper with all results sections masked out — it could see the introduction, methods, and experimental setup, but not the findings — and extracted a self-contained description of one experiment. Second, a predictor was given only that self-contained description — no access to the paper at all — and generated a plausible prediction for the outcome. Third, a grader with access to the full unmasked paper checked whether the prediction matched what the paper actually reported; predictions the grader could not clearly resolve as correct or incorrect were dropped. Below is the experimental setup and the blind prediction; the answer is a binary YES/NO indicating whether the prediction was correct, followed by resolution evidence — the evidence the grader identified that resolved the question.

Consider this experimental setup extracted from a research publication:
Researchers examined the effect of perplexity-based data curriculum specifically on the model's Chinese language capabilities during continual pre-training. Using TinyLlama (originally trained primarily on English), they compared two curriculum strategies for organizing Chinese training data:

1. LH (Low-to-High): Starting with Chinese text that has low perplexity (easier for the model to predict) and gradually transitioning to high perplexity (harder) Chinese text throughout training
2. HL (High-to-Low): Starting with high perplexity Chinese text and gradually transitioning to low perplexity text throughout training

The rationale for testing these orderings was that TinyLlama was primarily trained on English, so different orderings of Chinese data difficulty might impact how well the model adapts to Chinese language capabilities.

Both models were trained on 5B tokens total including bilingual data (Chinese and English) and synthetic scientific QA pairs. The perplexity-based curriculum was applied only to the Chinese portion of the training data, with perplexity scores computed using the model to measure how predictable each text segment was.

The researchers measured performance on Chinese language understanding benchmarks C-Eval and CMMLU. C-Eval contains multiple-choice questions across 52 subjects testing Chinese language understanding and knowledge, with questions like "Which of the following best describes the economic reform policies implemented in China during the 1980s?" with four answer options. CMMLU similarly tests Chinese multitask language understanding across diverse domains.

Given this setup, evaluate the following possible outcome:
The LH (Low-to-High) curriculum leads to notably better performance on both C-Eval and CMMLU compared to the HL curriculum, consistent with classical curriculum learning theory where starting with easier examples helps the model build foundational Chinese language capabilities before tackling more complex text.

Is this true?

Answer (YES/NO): YES